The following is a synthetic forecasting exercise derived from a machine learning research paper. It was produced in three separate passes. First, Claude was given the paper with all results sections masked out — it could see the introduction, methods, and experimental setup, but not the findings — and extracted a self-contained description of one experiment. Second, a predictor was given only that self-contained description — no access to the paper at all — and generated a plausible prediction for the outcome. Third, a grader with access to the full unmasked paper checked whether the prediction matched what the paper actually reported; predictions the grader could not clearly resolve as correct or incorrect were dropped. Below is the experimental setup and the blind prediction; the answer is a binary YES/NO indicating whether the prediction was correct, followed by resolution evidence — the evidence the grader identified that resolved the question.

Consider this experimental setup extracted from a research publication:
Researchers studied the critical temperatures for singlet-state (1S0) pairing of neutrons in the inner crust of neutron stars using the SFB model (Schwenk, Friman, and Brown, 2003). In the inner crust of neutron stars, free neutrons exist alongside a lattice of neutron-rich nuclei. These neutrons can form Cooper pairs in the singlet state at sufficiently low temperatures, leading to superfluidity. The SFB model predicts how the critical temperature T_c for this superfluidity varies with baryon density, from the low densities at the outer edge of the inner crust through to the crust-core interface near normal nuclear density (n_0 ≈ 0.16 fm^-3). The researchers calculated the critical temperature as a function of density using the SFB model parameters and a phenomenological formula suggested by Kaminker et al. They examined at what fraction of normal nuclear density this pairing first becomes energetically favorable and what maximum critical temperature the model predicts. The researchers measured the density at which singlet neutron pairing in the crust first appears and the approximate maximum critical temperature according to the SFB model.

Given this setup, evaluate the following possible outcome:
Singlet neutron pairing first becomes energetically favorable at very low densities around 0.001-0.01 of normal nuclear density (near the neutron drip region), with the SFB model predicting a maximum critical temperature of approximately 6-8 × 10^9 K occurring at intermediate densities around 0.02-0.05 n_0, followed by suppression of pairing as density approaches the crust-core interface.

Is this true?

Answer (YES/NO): NO